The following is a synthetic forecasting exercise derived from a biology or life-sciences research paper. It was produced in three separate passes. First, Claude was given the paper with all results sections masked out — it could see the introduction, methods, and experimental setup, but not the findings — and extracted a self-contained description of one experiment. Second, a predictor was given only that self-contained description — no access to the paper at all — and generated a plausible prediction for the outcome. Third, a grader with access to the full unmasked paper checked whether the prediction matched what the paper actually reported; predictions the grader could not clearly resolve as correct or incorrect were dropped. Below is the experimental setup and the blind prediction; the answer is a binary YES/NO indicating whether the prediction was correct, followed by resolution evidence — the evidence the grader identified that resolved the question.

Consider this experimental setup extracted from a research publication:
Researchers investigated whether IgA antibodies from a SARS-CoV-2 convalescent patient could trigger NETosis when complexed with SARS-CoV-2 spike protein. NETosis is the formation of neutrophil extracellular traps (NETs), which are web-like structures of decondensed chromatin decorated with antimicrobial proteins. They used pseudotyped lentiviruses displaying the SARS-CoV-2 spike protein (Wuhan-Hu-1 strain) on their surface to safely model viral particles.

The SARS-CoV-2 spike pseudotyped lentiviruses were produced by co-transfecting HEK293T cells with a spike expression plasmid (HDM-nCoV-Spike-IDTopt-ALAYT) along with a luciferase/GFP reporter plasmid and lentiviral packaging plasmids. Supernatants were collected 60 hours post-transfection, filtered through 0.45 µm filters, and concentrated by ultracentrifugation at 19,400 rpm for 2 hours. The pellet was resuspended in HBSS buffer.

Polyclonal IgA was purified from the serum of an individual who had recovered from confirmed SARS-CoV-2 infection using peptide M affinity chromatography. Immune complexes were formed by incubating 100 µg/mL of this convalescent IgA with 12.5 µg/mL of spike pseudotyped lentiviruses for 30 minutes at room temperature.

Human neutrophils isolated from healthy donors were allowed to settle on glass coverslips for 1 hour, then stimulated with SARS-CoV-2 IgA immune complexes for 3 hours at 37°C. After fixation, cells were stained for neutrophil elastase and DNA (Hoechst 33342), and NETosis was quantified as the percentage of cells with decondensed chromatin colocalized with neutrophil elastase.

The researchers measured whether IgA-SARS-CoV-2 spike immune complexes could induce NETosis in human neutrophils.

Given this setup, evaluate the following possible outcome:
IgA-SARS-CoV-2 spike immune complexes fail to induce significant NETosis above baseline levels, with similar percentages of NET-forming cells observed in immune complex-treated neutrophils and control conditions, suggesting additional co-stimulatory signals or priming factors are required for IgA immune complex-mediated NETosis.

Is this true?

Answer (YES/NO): NO